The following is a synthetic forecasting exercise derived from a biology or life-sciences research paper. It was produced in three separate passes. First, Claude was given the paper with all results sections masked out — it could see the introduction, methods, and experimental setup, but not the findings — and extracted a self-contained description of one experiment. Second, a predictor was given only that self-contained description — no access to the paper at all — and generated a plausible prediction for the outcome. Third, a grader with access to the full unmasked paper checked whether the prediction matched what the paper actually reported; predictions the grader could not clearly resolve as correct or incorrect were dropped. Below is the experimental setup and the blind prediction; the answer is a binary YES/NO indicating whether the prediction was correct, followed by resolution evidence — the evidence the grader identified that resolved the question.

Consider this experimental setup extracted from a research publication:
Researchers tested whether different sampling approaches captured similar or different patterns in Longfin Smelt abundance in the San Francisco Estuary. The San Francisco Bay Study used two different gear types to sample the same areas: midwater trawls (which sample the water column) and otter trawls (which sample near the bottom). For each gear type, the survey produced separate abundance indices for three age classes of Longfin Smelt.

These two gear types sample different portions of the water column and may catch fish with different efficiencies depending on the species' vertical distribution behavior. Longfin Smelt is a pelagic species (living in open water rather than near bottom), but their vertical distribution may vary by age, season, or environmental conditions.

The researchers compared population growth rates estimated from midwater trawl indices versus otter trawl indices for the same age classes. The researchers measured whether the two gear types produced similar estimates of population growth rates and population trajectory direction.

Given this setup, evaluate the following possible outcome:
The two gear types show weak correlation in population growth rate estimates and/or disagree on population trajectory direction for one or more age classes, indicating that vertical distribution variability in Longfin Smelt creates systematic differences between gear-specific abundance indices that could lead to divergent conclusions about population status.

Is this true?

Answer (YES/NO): NO